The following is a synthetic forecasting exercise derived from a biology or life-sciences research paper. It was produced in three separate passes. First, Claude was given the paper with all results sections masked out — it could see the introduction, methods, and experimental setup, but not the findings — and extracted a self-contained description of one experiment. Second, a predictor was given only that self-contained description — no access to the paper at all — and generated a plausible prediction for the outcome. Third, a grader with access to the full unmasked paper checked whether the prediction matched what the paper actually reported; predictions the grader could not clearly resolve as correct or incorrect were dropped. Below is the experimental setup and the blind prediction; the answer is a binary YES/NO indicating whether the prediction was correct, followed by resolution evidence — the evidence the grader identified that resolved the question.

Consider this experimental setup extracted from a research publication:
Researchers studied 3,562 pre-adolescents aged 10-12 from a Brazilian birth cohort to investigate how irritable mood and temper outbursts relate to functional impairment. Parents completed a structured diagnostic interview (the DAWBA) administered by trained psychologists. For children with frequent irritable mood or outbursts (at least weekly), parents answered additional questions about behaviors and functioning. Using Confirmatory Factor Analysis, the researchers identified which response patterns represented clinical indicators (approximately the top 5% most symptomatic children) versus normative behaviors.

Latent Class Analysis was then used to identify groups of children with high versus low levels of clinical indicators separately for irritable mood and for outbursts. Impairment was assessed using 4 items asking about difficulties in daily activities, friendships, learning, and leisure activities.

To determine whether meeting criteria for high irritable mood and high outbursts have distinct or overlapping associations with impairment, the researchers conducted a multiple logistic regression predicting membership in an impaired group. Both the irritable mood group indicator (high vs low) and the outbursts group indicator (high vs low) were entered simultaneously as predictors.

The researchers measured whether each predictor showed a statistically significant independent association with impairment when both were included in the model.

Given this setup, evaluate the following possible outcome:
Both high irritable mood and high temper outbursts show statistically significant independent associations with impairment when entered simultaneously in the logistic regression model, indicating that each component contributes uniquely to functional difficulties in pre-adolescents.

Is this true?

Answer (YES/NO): YES